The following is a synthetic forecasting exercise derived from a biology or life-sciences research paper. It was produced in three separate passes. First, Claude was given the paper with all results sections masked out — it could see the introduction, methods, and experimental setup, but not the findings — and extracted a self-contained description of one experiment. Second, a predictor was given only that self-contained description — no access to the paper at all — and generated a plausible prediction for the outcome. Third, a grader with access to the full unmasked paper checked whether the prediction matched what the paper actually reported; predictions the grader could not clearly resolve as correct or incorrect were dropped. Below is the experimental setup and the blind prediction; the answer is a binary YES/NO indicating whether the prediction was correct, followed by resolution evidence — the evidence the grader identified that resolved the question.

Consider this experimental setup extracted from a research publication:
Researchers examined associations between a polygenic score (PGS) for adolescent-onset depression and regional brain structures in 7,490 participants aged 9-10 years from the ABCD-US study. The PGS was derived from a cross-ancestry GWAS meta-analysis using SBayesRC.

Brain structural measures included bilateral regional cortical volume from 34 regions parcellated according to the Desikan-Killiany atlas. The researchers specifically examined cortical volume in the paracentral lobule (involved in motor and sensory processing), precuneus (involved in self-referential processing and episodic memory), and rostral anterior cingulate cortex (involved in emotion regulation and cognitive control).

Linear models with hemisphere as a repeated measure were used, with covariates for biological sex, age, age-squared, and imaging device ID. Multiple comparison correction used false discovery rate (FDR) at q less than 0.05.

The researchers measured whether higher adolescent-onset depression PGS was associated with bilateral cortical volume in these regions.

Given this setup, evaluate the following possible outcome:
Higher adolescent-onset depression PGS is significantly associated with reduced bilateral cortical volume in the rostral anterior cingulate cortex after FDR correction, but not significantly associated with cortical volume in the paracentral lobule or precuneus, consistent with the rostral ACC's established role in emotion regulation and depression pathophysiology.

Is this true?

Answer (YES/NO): NO